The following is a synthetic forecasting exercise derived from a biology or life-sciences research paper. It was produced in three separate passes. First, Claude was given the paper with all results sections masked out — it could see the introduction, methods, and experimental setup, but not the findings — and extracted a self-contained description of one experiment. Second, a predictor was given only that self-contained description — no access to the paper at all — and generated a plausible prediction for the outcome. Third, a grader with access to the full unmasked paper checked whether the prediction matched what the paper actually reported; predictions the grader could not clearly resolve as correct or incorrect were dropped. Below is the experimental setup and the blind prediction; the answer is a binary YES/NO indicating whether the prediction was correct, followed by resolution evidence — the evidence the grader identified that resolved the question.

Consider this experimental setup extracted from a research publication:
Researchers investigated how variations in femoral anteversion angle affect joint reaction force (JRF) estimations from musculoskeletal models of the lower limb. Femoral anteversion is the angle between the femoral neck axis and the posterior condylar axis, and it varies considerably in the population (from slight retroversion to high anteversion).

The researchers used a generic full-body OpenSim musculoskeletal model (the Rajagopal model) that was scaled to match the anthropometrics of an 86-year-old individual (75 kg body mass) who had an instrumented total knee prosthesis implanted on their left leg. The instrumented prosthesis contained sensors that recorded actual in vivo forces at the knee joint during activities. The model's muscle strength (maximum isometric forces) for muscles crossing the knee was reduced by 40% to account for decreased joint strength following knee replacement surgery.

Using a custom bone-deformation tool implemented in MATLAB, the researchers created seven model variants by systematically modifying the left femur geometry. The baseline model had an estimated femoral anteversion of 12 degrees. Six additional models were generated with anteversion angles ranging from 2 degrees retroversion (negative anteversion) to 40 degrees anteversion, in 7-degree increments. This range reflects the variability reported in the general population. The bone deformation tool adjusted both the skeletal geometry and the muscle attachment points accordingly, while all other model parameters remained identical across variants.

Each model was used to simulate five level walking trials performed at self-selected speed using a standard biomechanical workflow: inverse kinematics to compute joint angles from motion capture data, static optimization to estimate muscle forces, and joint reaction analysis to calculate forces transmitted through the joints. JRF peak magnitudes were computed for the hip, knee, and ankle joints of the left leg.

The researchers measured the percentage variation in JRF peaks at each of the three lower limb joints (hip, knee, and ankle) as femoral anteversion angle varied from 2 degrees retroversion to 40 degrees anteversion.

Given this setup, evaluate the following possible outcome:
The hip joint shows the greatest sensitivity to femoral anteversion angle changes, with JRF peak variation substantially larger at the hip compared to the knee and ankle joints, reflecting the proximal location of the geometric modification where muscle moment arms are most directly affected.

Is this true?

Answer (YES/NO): NO